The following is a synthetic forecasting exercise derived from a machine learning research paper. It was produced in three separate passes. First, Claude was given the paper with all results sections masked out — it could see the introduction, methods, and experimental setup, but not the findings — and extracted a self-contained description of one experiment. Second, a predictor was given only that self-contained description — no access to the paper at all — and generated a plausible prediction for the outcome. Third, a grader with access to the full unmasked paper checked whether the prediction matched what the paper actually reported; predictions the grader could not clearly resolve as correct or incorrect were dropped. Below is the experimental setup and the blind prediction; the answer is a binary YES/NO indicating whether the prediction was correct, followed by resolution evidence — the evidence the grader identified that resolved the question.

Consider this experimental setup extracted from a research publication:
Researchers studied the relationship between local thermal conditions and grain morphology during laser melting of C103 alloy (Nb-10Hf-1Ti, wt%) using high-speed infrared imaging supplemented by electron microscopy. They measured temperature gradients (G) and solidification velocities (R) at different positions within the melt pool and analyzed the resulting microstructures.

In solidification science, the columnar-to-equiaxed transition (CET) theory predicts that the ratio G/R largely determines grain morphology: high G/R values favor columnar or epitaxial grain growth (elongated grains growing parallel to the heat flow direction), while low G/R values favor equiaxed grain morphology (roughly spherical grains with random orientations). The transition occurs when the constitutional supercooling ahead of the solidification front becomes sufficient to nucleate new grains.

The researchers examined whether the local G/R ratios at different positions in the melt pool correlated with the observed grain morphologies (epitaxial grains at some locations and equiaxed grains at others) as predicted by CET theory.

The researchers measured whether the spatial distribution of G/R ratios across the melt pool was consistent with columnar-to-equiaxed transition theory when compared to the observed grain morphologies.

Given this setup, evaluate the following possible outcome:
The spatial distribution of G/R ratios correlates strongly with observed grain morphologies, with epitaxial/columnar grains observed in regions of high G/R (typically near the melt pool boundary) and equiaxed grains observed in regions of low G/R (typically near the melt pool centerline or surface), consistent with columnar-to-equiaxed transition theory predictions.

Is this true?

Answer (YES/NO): YES